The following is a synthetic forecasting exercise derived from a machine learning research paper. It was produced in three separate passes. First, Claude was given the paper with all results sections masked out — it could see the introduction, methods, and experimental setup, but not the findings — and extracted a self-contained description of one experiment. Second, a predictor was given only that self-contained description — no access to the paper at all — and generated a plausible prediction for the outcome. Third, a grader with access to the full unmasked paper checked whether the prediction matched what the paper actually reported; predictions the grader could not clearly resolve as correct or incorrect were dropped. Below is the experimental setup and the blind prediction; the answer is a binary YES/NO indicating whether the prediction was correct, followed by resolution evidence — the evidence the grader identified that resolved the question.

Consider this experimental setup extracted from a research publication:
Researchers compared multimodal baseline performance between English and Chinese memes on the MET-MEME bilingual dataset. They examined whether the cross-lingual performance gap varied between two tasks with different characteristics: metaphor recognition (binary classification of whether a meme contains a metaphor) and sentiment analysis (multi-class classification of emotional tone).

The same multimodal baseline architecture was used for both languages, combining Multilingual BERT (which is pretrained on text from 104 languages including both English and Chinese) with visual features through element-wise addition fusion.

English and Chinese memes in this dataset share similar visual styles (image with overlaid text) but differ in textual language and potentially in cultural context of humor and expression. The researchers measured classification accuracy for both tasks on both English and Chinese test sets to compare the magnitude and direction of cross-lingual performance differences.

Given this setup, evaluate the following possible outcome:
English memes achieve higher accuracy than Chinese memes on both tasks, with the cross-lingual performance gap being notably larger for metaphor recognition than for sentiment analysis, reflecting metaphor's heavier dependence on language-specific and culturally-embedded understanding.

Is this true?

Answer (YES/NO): NO